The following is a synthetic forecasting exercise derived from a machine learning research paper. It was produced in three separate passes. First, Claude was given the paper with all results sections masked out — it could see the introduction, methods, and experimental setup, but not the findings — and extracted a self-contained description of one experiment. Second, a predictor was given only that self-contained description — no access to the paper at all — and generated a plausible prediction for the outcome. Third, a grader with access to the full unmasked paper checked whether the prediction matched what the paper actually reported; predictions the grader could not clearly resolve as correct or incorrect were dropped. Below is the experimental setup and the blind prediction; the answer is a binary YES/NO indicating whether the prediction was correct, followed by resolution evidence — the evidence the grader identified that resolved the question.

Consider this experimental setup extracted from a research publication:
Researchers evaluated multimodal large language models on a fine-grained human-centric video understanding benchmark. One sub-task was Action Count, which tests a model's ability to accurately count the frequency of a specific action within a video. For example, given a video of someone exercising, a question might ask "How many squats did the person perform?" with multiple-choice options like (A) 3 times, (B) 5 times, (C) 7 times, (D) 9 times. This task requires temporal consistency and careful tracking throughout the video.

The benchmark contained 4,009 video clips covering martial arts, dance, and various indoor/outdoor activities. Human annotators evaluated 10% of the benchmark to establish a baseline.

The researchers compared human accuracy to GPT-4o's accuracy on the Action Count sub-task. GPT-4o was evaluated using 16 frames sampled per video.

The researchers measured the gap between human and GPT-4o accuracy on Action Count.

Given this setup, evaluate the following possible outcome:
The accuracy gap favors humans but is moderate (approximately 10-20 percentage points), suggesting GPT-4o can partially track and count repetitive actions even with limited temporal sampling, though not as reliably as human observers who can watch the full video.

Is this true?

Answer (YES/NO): NO